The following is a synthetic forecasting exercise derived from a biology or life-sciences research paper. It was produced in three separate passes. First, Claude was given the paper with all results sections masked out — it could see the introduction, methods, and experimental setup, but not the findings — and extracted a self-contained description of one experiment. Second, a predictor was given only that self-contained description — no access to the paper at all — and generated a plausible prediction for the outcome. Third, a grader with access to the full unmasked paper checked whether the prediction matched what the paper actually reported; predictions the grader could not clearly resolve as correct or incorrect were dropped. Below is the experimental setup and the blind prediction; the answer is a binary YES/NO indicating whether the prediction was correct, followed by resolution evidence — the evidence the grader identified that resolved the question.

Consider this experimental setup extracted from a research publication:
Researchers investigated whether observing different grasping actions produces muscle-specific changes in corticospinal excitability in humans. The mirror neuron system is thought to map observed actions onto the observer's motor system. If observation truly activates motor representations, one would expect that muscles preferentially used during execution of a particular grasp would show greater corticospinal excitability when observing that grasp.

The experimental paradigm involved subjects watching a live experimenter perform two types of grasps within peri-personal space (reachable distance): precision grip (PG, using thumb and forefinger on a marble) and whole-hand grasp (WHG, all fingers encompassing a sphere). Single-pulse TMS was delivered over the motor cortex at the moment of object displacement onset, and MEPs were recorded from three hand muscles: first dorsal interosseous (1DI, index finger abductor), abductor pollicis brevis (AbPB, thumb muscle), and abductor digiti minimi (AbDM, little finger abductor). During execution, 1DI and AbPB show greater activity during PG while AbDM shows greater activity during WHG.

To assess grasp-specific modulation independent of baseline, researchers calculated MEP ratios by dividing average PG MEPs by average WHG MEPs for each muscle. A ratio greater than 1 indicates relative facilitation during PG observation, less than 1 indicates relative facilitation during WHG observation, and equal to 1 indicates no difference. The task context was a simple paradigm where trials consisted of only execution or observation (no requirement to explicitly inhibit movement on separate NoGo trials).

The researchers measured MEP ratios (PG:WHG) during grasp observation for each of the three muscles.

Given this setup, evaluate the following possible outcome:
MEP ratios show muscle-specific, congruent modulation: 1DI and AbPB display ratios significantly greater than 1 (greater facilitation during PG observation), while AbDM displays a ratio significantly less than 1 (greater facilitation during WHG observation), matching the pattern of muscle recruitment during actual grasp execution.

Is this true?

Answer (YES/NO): YES